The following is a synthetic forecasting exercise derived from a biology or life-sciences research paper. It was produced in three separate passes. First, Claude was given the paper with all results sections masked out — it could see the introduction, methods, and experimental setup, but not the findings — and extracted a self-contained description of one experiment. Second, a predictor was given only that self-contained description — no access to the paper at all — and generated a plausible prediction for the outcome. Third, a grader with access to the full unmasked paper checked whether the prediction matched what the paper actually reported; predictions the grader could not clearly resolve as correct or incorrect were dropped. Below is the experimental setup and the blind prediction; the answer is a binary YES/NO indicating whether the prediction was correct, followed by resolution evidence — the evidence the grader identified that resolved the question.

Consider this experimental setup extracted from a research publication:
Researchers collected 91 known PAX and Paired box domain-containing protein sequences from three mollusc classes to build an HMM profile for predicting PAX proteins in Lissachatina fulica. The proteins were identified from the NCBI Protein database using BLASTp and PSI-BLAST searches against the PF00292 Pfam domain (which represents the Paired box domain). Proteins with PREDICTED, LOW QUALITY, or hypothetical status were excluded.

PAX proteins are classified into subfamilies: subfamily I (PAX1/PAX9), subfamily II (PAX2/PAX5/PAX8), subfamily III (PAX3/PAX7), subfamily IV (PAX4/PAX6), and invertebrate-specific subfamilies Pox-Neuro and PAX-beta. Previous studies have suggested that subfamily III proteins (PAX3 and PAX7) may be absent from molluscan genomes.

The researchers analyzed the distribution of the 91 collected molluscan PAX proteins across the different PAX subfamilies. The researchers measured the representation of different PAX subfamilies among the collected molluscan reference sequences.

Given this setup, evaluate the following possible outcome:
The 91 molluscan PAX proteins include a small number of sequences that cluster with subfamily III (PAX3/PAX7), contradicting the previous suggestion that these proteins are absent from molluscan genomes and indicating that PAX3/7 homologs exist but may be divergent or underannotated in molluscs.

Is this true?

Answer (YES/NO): NO